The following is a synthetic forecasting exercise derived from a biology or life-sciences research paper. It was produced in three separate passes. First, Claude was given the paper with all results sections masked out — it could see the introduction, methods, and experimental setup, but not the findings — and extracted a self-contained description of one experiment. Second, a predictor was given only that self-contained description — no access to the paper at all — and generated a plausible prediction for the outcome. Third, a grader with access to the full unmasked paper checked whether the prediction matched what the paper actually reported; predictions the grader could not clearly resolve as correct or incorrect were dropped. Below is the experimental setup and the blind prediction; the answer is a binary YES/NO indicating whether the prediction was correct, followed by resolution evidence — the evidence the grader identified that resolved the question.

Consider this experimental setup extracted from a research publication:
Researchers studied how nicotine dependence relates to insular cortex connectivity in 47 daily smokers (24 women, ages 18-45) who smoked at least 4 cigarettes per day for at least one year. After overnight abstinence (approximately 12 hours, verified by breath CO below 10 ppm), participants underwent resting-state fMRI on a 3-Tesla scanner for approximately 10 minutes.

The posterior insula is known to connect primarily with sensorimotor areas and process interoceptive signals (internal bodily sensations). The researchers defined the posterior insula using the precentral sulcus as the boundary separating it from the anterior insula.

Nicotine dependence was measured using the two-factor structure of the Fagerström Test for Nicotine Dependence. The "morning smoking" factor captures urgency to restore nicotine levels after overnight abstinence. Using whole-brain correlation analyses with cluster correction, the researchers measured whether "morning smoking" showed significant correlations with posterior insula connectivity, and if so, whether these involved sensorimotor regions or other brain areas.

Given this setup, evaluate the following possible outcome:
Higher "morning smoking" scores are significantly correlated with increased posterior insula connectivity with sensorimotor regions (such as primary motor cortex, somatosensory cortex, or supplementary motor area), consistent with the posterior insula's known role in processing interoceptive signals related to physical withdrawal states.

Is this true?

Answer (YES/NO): NO